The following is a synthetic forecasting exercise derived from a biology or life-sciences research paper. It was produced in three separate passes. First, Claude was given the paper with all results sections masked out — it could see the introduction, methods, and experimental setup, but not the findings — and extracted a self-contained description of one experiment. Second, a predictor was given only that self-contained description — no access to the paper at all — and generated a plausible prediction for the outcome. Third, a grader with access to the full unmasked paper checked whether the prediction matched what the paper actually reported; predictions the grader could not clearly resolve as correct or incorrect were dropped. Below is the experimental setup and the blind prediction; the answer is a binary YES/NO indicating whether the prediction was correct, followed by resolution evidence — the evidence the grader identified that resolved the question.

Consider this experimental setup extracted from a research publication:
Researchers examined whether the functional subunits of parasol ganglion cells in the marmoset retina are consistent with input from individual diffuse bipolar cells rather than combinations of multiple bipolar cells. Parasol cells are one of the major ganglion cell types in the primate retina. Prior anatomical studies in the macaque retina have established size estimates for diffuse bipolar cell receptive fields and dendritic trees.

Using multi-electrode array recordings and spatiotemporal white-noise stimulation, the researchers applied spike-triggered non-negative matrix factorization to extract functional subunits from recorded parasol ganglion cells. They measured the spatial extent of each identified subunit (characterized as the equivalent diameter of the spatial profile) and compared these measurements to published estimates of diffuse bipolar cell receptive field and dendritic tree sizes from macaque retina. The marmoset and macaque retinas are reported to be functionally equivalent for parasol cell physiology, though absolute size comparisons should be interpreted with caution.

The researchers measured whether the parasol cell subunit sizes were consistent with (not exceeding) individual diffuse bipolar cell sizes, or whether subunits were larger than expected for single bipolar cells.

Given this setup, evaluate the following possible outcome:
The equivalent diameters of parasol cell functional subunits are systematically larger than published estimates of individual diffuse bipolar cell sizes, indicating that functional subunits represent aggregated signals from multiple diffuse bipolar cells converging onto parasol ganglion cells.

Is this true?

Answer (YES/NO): NO